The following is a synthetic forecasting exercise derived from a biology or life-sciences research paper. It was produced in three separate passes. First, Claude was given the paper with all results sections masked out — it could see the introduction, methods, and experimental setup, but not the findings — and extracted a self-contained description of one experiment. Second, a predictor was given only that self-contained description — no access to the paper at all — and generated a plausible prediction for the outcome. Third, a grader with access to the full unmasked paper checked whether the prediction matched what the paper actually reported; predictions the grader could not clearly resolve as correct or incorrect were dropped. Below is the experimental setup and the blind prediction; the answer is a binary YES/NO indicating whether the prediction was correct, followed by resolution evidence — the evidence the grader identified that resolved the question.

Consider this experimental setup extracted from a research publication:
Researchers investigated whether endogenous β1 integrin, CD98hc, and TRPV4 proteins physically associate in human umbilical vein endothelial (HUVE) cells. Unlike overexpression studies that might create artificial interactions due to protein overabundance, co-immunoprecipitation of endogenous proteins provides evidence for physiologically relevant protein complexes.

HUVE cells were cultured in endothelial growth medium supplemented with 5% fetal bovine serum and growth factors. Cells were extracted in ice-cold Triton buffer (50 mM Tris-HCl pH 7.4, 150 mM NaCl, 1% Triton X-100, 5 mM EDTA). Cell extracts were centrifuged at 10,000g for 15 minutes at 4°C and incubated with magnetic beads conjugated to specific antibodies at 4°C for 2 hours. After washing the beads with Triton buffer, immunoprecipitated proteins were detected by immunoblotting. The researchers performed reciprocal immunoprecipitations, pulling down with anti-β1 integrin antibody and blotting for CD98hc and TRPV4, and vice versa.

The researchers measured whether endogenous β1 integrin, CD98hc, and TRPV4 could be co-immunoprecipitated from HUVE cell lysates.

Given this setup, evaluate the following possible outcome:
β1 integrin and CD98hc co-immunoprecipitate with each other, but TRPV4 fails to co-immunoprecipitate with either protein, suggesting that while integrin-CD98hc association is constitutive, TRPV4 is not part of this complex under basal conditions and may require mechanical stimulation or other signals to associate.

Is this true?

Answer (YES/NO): NO